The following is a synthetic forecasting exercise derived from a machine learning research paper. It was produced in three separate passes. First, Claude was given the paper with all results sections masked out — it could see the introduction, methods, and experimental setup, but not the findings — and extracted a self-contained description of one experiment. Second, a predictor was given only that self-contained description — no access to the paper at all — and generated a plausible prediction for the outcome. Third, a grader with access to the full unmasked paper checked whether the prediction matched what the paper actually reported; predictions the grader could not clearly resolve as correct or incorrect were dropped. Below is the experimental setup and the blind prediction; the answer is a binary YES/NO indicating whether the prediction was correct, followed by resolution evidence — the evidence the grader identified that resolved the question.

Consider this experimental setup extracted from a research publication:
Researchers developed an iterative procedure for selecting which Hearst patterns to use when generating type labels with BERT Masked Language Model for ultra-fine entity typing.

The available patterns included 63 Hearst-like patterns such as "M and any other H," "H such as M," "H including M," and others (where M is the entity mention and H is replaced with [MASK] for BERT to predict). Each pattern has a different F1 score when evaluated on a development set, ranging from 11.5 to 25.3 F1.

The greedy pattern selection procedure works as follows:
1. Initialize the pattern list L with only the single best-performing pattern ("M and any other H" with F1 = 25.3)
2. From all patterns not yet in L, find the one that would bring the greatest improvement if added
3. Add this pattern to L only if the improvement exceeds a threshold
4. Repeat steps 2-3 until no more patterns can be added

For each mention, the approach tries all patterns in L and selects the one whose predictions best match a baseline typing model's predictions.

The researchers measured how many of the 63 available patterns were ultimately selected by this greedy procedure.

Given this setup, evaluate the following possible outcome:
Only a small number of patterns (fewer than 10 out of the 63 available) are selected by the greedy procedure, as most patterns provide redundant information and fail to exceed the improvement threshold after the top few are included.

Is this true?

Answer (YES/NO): YES